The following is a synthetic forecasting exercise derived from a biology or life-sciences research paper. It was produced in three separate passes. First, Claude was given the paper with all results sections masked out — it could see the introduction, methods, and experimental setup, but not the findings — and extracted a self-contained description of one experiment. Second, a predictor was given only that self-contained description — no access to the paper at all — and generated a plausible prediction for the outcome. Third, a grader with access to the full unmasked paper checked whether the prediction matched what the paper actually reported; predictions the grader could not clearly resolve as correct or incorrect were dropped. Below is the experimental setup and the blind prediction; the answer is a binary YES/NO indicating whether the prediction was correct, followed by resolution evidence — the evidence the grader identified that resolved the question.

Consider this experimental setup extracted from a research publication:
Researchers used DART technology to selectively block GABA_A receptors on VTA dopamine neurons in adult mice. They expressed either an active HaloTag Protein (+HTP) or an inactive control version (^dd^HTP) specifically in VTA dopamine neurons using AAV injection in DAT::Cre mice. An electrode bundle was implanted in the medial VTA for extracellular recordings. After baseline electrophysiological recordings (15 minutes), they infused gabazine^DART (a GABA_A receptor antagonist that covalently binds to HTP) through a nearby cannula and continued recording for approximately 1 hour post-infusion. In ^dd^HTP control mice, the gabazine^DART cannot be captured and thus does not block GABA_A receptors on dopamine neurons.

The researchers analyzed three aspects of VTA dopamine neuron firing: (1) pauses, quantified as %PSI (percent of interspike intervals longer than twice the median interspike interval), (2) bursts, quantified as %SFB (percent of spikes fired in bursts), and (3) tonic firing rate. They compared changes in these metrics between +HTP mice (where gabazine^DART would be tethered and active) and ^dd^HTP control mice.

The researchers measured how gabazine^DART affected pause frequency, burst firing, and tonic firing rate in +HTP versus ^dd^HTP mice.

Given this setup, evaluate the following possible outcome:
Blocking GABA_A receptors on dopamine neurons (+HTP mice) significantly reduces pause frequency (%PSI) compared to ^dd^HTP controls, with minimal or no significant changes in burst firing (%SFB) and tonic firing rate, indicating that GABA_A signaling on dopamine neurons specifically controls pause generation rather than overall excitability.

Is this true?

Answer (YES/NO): YES